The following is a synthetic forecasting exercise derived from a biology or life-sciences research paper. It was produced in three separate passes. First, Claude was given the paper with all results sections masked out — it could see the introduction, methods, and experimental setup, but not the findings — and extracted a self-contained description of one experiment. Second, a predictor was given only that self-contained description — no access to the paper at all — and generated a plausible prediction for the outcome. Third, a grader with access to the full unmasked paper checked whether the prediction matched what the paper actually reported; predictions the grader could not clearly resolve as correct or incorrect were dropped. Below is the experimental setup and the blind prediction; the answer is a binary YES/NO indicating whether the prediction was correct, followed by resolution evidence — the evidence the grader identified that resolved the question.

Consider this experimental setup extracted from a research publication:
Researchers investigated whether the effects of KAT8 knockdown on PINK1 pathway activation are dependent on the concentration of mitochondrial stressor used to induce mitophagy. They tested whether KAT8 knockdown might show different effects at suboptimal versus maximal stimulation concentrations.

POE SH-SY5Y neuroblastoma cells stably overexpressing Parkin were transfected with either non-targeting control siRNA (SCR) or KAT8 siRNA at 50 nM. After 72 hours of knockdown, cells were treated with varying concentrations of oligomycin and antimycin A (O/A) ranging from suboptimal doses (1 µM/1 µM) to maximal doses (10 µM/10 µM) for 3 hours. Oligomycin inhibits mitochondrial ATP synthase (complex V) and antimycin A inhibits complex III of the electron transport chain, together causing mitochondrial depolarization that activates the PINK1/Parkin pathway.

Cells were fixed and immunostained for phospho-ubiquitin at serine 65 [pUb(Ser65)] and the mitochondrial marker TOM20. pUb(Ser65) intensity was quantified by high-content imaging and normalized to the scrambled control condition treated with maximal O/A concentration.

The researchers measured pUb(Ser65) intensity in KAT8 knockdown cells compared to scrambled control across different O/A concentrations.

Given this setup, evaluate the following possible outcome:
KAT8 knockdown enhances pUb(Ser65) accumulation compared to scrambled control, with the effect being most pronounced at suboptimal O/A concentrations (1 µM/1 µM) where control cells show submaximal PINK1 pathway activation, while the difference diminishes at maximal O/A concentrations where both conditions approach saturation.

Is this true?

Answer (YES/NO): NO